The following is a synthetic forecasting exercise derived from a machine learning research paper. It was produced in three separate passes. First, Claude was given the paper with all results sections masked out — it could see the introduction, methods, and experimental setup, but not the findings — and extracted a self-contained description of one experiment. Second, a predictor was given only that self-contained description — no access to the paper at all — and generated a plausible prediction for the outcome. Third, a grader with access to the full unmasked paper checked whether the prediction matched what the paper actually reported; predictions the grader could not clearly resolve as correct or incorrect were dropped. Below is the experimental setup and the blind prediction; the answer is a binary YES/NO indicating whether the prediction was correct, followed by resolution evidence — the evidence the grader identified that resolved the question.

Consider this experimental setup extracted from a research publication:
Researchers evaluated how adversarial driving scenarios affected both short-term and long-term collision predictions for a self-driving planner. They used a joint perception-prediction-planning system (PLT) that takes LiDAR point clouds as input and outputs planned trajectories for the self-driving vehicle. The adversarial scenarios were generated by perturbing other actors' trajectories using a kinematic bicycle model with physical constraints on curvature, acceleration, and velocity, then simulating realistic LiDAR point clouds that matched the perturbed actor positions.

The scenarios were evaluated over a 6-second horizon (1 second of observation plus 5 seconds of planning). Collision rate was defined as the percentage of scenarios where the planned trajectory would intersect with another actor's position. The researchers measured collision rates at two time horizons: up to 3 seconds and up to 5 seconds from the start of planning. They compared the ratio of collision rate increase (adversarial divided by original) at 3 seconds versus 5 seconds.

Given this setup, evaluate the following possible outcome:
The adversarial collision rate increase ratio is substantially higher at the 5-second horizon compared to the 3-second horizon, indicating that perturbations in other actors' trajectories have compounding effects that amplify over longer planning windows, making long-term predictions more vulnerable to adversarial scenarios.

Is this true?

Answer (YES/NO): NO